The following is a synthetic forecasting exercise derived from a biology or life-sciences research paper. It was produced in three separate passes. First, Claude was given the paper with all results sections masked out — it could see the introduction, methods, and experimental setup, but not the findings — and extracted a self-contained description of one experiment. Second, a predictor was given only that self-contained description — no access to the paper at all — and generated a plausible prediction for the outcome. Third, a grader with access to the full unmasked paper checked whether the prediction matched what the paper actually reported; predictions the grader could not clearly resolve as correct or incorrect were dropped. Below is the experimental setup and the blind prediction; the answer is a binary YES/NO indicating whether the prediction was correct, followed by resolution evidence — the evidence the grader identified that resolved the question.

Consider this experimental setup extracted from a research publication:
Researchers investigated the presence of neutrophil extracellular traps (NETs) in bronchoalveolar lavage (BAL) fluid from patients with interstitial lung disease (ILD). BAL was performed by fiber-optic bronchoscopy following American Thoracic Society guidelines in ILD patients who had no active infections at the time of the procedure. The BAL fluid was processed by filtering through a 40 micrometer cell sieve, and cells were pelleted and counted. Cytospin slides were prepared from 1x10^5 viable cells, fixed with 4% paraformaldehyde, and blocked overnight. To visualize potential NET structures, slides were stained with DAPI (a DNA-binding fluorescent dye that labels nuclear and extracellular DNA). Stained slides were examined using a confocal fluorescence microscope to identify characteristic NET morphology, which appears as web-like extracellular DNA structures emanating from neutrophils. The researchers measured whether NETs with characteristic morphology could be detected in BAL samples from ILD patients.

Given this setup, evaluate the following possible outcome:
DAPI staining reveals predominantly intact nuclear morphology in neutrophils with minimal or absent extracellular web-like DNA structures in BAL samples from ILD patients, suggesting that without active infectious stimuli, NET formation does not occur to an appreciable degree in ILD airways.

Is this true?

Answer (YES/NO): NO